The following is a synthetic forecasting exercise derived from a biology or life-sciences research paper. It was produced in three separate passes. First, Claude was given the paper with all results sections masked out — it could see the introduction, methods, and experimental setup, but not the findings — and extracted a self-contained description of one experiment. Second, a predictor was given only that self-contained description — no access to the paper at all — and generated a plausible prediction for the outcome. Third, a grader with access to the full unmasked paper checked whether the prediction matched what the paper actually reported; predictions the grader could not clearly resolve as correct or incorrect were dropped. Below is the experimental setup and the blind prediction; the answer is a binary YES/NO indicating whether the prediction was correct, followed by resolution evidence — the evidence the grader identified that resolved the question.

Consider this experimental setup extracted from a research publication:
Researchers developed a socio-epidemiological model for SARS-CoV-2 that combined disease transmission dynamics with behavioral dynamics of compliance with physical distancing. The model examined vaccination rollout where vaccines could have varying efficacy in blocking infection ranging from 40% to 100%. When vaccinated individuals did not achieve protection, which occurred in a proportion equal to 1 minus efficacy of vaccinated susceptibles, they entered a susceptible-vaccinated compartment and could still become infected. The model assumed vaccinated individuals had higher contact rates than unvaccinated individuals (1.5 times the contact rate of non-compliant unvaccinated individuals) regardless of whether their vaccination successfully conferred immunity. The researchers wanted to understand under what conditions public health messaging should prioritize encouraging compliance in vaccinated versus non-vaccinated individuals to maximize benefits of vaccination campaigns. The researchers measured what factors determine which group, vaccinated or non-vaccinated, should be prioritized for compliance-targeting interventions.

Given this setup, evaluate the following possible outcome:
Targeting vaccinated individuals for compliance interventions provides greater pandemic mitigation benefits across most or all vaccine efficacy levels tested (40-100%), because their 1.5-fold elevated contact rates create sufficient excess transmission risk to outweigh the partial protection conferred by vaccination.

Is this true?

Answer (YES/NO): NO